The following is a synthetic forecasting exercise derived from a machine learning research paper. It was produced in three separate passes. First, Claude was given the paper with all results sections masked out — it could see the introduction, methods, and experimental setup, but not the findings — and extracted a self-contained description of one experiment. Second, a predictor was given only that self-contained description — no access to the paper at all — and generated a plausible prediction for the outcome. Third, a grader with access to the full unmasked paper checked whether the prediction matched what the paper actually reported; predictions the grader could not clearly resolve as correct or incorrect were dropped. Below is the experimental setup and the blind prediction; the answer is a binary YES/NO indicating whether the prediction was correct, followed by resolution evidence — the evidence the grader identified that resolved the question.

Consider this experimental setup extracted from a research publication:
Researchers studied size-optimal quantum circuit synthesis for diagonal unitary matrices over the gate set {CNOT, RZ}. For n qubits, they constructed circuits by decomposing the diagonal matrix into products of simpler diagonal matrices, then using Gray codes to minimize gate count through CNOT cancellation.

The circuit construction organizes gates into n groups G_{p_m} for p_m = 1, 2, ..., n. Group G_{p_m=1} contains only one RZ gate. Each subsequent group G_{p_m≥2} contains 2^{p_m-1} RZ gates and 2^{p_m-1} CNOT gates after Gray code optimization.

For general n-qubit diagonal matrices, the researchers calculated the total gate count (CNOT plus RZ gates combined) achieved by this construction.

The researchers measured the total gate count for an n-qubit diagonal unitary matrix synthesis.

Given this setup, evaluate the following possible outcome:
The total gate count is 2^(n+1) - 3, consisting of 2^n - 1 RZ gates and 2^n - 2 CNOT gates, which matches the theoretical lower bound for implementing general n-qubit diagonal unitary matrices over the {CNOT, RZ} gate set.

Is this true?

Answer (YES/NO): NO